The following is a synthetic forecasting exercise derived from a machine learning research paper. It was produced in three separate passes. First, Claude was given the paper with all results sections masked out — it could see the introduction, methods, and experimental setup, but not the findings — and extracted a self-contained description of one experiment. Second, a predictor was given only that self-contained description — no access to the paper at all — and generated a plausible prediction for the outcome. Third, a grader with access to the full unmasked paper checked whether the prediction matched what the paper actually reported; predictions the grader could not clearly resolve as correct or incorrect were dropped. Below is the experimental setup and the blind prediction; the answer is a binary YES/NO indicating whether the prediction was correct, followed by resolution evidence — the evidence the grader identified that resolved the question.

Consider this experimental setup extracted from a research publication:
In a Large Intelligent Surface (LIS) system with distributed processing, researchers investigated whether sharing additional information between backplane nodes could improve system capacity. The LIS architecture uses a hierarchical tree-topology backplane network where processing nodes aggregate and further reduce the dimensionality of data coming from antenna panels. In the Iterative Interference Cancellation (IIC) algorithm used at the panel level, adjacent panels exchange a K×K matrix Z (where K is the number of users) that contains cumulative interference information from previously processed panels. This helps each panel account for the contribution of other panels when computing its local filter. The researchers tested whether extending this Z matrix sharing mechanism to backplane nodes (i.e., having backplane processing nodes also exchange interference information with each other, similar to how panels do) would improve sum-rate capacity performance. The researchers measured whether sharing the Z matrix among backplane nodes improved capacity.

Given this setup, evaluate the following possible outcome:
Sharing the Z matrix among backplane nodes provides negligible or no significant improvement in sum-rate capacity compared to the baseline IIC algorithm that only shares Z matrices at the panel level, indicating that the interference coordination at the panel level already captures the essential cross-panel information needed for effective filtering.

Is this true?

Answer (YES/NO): YES